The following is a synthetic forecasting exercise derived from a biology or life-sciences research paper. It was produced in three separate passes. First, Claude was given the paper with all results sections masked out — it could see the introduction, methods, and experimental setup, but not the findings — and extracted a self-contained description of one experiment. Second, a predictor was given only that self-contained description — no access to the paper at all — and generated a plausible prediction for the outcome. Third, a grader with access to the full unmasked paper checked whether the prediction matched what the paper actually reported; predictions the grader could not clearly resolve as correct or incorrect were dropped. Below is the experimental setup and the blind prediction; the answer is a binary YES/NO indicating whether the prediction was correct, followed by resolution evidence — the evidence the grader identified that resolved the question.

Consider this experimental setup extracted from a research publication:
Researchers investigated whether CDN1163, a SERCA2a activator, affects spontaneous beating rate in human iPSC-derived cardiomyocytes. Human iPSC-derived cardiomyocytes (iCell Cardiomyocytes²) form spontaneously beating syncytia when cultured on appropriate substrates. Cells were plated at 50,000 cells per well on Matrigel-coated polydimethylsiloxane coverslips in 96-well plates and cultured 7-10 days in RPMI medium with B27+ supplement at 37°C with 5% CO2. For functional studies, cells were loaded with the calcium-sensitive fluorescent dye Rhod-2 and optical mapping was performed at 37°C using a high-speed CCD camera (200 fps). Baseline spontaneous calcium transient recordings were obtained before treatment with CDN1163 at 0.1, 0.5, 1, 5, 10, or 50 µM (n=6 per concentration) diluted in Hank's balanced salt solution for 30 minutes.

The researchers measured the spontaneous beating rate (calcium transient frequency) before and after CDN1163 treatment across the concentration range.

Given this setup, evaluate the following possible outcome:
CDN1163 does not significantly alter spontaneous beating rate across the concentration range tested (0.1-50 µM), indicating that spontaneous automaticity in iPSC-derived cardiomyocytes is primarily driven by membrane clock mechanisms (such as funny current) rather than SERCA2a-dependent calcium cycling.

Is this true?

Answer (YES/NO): NO